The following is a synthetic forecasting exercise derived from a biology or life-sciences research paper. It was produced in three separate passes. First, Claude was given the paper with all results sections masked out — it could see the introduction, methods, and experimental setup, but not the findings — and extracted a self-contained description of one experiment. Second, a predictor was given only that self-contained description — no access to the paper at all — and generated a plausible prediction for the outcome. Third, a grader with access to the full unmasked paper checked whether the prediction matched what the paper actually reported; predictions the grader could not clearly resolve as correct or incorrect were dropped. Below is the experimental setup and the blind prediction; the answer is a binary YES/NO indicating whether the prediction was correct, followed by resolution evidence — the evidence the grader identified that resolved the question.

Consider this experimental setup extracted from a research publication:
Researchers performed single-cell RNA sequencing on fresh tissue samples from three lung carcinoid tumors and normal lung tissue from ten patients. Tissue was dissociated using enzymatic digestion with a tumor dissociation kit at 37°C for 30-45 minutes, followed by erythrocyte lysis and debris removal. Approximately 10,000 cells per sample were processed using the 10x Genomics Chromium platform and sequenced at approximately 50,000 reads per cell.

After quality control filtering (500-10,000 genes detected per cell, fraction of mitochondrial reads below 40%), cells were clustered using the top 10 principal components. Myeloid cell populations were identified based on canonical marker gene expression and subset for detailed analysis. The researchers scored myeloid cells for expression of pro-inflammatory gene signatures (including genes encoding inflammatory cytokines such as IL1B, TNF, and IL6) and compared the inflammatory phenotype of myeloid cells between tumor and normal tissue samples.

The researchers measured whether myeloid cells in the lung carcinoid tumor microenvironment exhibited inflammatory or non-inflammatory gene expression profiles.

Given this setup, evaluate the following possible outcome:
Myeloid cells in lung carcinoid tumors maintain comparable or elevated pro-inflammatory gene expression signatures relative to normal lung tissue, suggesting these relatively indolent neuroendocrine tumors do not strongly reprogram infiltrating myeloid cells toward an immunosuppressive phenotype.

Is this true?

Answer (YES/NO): NO